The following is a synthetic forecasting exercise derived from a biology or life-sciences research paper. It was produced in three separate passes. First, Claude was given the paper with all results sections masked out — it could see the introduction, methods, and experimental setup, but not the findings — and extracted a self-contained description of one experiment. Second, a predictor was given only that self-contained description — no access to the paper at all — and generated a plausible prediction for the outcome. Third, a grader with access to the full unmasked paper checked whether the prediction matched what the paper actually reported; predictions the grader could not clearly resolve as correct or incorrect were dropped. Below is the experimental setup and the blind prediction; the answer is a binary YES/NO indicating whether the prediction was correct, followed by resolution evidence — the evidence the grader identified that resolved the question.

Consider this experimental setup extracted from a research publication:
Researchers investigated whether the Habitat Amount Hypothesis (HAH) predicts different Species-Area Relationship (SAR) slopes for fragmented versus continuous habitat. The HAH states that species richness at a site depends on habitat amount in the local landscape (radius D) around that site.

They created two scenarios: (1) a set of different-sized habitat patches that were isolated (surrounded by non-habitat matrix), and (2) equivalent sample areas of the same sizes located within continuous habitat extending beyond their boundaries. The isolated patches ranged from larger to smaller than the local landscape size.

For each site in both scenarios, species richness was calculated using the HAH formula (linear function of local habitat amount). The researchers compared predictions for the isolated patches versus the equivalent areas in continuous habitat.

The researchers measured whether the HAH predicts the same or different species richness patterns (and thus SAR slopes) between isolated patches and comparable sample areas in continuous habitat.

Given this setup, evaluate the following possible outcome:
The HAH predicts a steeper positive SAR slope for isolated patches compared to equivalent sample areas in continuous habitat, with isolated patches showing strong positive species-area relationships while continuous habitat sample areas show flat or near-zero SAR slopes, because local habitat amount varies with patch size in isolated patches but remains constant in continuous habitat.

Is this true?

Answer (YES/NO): YES